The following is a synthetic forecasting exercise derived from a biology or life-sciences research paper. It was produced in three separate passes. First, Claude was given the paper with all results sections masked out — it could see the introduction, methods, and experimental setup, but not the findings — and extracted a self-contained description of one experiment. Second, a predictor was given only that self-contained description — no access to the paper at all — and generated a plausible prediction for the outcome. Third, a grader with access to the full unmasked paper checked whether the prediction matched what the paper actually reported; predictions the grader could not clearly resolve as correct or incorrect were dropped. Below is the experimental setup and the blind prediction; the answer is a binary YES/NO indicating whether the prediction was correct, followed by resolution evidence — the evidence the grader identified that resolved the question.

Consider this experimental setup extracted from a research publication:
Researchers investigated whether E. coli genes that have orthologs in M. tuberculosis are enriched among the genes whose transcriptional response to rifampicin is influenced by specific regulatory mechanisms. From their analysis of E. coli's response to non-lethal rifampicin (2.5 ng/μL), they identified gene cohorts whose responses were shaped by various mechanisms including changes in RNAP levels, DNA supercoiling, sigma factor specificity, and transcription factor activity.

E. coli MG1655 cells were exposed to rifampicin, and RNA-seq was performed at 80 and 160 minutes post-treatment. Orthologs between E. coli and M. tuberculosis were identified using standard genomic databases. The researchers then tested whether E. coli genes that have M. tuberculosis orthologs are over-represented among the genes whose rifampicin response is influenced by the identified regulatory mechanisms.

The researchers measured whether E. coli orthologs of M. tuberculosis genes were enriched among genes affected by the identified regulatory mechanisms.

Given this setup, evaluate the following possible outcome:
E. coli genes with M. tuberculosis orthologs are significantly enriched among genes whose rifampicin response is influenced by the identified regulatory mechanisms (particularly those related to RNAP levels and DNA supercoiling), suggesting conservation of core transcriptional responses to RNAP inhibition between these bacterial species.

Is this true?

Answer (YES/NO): YES